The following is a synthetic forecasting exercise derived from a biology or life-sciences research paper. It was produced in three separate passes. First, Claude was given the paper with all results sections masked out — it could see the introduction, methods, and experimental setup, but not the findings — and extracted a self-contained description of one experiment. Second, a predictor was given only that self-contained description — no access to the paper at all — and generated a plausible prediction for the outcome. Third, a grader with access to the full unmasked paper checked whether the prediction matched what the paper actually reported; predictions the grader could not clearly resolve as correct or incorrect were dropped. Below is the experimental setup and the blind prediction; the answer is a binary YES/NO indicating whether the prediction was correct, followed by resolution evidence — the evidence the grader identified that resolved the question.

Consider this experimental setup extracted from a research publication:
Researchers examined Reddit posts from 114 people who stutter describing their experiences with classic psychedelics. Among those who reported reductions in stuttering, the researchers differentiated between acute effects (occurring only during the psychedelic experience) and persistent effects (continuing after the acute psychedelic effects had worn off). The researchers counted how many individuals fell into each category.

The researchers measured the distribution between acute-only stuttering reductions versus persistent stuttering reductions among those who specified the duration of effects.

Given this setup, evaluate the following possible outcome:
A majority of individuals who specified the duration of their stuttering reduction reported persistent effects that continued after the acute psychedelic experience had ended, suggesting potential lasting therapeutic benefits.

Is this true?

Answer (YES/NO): NO